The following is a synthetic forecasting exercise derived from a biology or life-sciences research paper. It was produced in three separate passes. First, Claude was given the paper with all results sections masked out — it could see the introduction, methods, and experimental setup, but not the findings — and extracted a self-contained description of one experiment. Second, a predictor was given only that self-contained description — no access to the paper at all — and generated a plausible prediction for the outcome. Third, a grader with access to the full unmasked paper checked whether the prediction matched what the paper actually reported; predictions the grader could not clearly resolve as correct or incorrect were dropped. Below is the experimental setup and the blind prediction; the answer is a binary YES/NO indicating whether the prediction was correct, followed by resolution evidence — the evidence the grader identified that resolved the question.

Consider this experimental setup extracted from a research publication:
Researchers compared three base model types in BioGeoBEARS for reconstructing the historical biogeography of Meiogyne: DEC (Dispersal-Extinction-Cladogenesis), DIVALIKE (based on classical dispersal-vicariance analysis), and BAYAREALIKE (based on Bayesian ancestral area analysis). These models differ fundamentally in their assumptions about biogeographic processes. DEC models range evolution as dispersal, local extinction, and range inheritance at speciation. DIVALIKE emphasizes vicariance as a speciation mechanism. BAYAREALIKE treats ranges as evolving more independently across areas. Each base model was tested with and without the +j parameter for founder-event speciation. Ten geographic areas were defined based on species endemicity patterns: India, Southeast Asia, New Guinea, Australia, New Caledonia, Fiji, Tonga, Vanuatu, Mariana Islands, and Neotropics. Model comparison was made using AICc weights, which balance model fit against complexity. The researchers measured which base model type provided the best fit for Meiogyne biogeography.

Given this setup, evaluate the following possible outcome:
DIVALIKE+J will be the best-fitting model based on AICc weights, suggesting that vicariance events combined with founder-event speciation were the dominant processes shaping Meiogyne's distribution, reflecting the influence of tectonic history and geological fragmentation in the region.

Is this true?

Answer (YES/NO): NO